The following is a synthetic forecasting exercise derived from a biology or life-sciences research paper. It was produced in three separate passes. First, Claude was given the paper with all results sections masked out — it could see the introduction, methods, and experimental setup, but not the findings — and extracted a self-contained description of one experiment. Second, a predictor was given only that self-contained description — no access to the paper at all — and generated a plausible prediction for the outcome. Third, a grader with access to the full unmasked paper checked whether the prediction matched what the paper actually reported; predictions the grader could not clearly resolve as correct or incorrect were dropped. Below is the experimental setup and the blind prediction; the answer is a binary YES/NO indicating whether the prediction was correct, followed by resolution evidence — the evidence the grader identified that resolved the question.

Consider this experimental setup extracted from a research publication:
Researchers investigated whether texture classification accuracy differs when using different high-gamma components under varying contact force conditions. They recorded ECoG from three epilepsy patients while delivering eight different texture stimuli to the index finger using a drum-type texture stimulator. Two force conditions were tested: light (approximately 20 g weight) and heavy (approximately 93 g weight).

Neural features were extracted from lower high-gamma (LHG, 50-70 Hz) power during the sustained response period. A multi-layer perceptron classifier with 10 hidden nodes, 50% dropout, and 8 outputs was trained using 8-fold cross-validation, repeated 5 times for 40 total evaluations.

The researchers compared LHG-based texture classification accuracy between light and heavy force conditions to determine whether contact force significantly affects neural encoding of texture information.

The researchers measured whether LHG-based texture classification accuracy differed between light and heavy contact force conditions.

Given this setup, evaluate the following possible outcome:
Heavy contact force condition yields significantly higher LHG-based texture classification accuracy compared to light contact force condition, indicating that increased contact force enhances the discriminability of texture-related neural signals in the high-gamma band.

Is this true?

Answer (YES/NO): NO